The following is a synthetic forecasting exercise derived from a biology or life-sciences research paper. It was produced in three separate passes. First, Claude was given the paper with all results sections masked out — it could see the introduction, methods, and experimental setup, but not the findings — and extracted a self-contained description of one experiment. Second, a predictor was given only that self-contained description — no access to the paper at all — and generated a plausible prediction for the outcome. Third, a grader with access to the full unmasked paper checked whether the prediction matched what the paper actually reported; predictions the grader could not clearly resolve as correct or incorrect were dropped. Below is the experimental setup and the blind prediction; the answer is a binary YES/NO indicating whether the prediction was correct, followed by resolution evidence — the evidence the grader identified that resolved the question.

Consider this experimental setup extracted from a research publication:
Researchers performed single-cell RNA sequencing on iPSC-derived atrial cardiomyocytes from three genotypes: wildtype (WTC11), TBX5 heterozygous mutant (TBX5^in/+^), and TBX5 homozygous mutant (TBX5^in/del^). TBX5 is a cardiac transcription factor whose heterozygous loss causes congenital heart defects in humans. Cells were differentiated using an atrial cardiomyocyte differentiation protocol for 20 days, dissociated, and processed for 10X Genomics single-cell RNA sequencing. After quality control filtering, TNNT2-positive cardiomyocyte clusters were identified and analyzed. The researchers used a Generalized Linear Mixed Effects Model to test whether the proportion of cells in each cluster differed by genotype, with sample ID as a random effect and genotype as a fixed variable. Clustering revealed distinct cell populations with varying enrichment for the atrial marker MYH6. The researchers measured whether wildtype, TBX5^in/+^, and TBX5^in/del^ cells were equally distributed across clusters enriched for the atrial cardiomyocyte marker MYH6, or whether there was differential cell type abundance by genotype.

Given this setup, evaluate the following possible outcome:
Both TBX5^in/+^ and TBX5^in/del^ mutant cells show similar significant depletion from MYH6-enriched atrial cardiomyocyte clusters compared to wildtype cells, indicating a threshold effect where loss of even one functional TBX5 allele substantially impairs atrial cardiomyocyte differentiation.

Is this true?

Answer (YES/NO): NO